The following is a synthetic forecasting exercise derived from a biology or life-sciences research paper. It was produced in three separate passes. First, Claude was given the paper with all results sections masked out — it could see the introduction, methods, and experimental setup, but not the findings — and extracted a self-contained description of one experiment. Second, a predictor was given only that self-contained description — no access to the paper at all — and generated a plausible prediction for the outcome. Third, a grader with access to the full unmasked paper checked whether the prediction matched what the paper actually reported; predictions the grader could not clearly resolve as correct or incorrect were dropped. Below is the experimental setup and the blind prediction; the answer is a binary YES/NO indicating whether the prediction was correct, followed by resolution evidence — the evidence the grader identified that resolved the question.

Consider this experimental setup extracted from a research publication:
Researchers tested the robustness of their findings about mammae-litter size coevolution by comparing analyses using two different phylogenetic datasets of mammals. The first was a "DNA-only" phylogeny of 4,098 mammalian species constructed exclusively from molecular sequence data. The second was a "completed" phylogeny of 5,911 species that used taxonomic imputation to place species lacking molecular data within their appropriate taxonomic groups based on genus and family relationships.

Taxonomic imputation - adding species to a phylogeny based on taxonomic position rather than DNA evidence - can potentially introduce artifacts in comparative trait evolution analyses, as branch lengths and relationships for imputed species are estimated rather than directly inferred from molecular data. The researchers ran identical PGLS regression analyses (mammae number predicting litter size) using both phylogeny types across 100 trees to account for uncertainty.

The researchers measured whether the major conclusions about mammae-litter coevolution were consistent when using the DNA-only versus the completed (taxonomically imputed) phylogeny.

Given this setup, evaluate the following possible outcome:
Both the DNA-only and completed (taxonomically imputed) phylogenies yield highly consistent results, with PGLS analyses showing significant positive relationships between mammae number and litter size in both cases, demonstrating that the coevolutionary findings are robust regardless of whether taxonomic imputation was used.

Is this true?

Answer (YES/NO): YES